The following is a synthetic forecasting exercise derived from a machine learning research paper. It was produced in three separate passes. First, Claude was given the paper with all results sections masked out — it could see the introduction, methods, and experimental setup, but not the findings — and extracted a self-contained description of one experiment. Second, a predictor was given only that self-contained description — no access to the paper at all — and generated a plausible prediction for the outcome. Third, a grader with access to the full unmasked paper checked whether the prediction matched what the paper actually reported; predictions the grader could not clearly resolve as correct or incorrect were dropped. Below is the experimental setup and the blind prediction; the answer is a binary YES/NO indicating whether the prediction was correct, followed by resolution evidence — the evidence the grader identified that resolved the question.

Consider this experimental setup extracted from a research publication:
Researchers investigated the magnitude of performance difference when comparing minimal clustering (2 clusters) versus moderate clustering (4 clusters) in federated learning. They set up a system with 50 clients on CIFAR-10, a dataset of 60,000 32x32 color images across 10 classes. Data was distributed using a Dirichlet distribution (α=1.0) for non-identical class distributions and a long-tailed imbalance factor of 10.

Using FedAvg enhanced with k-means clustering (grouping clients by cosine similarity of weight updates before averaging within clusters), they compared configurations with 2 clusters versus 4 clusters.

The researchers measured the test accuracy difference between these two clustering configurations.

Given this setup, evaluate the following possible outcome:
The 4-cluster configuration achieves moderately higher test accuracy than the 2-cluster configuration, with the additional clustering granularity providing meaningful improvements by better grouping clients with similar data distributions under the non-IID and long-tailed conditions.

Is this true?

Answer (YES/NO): YES